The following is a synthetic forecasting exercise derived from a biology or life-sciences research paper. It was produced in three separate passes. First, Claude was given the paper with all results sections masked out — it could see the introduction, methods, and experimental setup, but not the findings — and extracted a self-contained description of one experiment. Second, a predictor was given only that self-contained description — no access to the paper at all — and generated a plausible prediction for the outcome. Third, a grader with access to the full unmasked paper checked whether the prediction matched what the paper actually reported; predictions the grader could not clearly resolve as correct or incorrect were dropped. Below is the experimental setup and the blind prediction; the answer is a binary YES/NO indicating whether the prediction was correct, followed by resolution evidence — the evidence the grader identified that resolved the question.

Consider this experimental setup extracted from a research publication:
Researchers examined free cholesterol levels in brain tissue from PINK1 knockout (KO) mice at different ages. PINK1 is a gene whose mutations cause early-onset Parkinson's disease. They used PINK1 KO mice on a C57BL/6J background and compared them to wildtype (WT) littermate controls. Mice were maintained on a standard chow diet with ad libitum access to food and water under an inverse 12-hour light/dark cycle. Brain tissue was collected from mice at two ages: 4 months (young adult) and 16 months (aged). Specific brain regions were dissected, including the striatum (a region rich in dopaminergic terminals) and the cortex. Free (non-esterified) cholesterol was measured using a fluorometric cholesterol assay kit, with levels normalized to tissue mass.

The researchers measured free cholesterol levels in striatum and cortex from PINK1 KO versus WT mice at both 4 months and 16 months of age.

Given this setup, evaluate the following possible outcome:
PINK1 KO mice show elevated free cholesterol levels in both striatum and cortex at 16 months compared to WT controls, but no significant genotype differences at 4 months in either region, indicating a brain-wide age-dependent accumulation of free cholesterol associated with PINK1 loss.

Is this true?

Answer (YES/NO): NO